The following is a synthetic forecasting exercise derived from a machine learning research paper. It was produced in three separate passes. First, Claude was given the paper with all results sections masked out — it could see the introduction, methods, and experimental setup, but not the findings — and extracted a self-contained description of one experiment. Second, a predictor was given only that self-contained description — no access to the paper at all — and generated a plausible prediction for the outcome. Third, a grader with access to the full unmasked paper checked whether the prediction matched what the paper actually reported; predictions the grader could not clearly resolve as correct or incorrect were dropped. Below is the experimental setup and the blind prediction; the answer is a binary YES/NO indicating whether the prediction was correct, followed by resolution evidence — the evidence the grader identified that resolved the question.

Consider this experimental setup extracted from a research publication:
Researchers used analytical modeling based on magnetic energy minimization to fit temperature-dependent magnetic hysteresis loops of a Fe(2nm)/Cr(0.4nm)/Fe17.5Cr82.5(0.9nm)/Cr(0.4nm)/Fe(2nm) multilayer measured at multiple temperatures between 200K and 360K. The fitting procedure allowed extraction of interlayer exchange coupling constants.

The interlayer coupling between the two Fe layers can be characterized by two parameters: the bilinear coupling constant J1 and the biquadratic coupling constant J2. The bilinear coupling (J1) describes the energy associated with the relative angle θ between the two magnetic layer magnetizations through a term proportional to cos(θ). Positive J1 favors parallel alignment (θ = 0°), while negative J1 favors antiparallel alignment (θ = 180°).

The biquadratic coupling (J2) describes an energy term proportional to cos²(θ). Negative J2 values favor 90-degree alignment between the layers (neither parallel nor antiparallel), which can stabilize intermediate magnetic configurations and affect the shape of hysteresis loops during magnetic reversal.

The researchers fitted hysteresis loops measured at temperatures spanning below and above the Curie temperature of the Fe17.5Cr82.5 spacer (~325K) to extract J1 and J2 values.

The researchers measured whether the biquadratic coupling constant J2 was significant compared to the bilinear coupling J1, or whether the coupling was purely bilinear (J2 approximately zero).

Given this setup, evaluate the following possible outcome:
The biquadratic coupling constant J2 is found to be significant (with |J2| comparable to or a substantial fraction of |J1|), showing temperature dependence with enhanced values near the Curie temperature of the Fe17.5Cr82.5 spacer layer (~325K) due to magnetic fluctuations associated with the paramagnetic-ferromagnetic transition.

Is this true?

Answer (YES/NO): NO